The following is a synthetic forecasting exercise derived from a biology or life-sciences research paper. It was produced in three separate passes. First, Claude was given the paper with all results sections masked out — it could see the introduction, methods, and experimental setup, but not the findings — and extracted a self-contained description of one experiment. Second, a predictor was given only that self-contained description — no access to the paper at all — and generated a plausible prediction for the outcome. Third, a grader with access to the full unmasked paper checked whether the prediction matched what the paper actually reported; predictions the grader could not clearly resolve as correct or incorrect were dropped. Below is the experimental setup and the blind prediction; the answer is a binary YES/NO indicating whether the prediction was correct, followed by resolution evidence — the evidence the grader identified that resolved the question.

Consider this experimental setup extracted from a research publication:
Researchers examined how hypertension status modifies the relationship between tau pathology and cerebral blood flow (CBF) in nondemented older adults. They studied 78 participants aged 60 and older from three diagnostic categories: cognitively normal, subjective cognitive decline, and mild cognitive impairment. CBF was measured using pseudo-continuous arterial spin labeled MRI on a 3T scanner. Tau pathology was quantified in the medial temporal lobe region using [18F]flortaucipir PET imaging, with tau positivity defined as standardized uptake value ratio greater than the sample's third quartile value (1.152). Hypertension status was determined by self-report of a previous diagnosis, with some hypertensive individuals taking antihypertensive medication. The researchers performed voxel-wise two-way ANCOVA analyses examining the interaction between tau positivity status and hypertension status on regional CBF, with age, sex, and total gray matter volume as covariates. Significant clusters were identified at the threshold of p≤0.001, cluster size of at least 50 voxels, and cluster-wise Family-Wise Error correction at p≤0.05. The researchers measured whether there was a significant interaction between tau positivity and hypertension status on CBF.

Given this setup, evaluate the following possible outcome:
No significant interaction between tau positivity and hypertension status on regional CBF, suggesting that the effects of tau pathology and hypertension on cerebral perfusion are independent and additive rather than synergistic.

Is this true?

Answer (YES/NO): YES